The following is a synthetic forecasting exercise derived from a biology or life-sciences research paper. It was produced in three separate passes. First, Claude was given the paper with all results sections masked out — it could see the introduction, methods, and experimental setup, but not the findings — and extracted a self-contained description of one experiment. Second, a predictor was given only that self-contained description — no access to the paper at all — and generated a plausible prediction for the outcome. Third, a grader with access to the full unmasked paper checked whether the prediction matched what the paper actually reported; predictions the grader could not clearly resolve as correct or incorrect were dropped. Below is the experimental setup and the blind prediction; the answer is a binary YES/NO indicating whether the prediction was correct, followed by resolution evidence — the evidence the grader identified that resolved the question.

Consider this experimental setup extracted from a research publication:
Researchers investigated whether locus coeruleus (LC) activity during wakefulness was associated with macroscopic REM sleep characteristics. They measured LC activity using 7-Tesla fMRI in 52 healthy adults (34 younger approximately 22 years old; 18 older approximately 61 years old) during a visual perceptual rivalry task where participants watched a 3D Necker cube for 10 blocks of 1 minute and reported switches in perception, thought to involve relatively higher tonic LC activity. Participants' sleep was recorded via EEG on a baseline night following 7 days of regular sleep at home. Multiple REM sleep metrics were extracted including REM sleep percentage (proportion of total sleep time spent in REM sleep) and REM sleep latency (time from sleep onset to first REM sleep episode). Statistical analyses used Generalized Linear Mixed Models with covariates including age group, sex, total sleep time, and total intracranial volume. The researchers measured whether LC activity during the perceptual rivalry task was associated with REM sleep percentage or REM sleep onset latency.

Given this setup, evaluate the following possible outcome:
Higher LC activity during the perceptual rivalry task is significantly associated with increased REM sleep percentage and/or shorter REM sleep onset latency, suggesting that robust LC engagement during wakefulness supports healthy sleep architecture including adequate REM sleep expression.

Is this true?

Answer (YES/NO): NO